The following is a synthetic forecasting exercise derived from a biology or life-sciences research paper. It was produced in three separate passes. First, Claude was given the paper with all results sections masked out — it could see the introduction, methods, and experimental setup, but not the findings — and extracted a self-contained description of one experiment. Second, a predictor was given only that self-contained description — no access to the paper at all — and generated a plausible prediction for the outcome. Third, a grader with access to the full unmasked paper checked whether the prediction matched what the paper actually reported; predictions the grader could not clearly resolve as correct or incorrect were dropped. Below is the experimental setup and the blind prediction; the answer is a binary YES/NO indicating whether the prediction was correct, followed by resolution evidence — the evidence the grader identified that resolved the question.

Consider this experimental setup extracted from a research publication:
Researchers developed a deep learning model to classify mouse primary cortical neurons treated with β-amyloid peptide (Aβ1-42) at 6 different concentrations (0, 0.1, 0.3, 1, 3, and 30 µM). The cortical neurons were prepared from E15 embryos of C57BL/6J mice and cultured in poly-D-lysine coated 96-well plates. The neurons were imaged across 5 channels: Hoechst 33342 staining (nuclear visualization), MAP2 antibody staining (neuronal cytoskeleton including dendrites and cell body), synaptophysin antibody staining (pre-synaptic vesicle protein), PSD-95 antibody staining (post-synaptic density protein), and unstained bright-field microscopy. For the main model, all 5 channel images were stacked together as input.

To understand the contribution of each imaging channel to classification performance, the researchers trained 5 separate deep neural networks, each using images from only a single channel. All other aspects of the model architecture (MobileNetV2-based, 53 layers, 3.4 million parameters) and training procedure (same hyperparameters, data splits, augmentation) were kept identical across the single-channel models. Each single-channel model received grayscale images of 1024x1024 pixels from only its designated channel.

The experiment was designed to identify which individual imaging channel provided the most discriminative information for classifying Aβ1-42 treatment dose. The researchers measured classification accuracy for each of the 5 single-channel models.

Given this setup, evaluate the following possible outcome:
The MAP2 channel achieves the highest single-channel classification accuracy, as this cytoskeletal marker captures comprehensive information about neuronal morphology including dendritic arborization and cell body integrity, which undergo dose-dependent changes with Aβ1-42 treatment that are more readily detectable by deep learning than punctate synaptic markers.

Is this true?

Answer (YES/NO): NO